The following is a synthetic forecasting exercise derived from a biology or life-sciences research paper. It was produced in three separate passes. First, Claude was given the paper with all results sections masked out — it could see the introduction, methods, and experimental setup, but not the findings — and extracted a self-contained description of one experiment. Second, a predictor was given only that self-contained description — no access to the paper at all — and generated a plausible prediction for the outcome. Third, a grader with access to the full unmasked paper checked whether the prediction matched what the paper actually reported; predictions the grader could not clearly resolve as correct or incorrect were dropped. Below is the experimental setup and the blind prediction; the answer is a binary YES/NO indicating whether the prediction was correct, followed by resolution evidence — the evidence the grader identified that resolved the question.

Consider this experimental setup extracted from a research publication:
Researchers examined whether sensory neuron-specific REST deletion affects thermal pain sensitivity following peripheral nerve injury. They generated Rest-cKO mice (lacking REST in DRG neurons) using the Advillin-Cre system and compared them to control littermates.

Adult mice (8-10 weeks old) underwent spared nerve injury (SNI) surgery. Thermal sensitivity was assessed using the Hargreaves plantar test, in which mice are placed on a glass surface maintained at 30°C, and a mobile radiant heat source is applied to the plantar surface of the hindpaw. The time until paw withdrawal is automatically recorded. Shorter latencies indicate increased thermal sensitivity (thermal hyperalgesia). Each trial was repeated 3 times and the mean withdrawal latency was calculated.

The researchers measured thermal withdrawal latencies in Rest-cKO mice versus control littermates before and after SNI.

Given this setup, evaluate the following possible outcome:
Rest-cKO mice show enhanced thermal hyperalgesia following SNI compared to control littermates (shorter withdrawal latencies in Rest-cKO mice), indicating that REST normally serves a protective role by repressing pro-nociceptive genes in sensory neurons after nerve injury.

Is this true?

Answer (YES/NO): NO